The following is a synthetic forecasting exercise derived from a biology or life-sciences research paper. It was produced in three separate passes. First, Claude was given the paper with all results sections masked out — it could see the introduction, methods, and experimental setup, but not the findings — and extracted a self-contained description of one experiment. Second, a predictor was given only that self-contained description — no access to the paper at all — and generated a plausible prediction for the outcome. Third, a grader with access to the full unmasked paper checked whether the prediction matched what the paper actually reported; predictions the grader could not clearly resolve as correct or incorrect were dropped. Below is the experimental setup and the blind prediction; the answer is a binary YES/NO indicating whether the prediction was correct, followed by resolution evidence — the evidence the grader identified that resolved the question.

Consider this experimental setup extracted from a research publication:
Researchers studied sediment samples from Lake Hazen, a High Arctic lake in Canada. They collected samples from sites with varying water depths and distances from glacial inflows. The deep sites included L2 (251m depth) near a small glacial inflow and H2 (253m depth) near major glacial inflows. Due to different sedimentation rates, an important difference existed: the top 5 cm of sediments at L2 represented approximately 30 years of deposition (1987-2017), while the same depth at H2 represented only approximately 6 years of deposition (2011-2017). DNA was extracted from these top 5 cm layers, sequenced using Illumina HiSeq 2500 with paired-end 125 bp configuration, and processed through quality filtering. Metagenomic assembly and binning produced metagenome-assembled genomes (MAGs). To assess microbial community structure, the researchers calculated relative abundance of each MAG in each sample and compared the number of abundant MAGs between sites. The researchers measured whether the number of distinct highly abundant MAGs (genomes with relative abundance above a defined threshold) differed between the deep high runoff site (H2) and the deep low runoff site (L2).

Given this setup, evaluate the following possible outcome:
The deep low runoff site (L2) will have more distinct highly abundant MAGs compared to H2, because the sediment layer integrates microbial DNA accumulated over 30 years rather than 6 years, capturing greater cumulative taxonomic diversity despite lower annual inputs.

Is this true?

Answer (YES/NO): NO